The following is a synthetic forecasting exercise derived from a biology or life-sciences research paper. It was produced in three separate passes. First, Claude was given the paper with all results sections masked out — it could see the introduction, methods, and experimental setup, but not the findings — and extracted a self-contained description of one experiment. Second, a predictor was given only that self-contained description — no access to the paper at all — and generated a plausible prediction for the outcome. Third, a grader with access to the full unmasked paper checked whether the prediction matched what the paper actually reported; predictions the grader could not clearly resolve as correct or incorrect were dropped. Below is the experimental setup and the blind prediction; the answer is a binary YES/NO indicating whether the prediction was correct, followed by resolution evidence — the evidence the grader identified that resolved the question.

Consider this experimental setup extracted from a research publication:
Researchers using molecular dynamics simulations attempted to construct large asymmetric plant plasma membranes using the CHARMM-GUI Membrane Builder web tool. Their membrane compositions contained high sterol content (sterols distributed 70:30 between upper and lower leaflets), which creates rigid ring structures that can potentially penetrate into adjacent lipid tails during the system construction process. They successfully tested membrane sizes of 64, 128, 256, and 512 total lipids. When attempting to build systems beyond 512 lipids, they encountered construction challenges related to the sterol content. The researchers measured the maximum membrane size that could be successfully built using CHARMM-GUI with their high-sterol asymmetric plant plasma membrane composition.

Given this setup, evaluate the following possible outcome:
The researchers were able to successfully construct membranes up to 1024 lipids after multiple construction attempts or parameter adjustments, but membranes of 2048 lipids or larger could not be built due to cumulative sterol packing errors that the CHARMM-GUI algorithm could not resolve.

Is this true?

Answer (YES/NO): NO